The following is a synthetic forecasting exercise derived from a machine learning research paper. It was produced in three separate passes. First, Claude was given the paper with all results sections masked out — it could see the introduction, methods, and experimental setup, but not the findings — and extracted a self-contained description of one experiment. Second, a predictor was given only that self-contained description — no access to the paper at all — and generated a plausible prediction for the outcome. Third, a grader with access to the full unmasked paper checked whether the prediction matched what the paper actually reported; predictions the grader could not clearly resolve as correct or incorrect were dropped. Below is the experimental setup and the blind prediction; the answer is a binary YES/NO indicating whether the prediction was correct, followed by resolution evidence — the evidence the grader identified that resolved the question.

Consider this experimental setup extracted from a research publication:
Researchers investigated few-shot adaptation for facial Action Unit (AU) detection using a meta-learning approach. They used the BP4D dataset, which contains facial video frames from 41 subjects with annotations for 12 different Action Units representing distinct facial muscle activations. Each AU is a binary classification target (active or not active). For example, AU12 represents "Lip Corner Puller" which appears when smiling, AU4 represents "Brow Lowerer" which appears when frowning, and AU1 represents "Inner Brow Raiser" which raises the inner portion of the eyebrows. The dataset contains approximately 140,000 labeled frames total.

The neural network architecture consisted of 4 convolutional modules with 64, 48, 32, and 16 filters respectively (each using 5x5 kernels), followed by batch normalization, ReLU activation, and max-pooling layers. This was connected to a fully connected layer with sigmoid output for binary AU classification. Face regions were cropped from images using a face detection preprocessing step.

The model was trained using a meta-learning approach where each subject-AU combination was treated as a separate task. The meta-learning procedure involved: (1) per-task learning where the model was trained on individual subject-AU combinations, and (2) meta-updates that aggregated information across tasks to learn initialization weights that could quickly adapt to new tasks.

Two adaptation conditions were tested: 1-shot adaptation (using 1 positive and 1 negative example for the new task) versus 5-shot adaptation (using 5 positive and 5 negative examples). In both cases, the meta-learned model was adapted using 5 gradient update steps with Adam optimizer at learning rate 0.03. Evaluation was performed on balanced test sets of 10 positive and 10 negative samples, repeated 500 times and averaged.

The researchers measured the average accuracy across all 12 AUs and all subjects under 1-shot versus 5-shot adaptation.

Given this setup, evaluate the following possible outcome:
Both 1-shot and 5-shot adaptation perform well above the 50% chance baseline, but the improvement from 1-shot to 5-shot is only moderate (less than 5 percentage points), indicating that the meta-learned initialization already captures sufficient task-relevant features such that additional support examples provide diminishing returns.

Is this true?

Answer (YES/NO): NO